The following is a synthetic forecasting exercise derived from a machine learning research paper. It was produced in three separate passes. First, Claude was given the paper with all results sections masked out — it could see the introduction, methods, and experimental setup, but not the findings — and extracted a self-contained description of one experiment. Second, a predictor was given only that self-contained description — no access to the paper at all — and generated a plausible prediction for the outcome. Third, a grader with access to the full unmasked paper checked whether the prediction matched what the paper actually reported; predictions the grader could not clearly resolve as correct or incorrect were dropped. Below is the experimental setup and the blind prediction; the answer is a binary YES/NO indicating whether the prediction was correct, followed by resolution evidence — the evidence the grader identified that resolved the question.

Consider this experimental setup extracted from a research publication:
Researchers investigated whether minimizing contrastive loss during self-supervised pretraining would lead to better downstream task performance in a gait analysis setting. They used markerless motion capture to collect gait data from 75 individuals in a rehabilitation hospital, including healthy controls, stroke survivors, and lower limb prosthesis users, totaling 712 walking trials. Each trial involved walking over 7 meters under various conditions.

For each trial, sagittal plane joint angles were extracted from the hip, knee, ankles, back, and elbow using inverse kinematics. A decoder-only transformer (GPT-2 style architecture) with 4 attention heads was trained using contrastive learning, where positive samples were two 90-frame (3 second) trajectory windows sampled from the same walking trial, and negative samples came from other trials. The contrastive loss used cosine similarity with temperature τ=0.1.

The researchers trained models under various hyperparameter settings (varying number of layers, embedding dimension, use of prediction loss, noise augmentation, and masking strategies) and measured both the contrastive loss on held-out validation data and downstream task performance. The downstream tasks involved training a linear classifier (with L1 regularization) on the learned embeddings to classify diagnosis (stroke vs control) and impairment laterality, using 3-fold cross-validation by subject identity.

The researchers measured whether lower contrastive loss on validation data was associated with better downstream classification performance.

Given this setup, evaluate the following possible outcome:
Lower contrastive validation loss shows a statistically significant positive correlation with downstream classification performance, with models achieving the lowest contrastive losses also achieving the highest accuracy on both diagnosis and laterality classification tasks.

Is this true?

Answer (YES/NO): NO